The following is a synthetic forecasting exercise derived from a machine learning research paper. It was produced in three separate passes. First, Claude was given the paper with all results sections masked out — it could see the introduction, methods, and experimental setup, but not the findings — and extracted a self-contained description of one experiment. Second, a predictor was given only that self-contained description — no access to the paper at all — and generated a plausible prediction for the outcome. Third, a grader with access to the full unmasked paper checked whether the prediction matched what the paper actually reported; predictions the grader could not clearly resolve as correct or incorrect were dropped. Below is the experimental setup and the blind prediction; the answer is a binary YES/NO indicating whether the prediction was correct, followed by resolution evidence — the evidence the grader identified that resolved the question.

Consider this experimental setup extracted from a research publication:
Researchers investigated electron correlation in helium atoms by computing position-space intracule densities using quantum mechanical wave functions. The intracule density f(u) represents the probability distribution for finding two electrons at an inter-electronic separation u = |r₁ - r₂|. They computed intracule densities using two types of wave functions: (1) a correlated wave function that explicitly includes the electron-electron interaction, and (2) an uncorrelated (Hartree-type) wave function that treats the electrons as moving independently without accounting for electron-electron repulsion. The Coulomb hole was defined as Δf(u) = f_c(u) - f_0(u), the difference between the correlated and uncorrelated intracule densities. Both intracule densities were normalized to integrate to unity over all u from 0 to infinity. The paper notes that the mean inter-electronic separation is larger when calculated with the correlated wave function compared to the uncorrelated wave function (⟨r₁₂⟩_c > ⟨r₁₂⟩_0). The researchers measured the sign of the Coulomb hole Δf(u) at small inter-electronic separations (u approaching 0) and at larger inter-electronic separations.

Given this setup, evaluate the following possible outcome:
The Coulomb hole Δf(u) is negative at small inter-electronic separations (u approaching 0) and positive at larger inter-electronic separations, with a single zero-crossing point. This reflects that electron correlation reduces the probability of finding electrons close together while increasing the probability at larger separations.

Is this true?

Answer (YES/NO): YES